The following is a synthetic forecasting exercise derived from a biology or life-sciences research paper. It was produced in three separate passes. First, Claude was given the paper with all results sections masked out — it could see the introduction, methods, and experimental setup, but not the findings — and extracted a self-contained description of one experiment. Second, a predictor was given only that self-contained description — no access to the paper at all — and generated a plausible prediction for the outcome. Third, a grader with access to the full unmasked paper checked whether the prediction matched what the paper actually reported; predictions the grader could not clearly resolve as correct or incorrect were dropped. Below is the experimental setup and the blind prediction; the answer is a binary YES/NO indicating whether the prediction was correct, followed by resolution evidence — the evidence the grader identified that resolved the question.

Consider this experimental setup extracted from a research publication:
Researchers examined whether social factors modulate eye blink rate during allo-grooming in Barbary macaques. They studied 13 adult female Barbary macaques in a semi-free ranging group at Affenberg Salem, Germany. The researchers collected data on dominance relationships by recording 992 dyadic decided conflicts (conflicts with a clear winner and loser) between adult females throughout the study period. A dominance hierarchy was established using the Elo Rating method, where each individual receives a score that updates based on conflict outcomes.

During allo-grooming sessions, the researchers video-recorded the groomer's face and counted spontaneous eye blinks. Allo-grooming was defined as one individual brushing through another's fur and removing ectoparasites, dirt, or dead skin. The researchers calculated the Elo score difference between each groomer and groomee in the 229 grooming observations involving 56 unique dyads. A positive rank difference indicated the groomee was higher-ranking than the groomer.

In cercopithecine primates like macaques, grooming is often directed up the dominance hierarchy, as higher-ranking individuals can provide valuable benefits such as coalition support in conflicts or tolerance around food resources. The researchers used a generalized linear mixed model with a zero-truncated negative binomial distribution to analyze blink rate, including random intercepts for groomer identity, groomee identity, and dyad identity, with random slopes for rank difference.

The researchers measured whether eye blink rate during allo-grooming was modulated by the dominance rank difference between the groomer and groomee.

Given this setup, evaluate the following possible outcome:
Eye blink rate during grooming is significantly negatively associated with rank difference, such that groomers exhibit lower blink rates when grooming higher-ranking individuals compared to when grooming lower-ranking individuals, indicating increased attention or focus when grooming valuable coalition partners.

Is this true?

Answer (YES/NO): NO